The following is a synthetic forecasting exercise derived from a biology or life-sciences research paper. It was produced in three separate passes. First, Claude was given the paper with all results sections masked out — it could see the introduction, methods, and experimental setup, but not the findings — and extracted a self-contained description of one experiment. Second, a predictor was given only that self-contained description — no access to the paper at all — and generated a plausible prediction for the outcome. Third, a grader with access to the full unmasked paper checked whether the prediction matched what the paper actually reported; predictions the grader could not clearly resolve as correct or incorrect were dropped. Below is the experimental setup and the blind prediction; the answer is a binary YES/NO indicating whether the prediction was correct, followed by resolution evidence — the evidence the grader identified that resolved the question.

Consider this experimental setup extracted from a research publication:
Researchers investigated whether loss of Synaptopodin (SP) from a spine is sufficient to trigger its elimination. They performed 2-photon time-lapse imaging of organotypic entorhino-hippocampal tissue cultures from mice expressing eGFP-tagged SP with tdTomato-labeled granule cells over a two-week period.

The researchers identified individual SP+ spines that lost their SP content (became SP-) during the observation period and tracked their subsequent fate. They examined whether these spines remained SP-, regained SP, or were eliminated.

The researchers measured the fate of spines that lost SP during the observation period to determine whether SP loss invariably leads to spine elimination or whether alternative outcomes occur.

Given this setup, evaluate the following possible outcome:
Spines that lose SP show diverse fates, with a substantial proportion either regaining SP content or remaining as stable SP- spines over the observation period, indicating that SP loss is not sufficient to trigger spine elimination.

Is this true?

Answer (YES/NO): YES